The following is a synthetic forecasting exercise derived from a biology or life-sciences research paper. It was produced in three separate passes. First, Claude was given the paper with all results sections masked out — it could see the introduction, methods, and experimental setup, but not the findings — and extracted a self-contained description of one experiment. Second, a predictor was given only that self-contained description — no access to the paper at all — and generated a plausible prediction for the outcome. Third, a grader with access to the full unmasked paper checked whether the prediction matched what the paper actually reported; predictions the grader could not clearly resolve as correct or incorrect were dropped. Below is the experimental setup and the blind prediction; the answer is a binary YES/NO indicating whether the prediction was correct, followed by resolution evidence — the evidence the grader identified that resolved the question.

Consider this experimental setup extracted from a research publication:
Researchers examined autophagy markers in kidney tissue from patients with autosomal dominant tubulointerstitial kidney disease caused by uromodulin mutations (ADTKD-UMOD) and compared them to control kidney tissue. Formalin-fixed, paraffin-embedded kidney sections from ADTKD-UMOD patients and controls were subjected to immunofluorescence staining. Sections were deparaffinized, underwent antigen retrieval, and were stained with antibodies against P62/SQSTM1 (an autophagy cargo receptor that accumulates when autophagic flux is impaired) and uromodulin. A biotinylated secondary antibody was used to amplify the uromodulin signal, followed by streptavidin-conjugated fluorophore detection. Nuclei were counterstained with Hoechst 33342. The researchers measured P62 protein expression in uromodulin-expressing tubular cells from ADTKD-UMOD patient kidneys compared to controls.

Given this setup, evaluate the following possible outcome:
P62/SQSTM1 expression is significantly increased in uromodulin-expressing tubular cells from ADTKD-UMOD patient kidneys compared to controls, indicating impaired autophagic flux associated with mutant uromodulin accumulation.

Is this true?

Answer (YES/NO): YES